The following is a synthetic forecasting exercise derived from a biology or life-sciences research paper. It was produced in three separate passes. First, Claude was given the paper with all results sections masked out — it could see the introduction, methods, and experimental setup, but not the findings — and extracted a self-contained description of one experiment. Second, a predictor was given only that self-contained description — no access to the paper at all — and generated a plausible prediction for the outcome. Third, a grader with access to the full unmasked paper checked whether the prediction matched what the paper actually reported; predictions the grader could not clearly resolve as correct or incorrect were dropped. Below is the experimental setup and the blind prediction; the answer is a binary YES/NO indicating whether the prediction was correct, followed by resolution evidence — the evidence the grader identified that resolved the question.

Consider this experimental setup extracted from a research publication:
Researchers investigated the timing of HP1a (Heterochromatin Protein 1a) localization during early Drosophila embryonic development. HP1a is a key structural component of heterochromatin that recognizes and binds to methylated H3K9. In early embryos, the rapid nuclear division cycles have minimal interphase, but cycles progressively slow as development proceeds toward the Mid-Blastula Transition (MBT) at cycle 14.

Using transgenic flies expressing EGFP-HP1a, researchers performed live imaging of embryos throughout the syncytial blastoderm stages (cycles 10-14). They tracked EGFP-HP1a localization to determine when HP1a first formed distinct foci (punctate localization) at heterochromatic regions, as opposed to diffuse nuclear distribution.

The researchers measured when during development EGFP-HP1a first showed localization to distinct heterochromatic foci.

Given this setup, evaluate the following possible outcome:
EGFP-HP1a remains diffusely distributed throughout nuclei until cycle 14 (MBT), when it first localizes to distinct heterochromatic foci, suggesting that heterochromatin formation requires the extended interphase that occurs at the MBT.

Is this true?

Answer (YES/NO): NO